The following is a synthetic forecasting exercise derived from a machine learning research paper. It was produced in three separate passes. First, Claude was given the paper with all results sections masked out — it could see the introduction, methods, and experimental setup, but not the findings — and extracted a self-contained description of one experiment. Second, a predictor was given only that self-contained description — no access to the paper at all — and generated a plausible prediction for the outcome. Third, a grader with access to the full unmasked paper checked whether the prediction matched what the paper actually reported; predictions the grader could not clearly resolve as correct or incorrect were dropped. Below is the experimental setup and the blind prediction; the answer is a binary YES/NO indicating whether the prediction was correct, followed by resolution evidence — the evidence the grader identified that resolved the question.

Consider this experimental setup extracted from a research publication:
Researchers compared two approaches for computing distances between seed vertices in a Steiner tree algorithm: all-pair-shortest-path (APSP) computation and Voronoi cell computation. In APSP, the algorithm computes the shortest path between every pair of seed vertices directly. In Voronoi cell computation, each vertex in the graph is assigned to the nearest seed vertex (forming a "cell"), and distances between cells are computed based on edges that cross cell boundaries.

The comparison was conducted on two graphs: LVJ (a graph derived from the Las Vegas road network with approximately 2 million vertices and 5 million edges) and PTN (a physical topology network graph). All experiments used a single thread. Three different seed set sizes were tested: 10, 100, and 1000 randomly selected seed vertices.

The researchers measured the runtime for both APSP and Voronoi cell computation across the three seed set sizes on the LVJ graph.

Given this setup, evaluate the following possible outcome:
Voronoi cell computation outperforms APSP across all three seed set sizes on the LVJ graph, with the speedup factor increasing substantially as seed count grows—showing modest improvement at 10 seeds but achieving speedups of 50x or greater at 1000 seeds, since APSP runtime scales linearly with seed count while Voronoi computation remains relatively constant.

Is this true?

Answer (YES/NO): NO